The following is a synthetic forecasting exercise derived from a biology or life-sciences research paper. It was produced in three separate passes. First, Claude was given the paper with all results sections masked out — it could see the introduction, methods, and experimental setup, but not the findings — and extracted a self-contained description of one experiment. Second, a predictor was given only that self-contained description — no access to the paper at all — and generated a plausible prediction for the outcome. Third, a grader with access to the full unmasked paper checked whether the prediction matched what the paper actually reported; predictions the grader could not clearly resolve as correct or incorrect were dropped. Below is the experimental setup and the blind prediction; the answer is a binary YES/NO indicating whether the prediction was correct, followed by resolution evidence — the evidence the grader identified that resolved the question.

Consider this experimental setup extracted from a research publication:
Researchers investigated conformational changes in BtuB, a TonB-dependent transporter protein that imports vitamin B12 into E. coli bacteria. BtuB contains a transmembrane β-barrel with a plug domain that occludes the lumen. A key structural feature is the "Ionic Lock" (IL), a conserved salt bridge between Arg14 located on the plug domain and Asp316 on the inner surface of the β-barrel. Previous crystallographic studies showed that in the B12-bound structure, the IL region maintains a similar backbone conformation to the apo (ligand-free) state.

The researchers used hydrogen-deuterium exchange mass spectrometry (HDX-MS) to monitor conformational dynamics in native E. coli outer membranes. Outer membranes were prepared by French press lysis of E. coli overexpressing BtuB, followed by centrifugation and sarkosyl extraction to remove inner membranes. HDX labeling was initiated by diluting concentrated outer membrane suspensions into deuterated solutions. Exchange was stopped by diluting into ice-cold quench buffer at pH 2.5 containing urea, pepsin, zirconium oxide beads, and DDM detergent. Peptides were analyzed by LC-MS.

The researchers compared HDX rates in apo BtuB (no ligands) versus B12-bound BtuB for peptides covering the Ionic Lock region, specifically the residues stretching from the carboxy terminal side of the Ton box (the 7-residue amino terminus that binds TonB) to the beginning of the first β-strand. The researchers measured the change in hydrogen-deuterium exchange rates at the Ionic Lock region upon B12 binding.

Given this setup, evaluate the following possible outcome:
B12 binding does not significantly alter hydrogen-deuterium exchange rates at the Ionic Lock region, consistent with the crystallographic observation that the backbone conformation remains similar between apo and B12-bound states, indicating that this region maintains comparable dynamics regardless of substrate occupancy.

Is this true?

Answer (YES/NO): NO